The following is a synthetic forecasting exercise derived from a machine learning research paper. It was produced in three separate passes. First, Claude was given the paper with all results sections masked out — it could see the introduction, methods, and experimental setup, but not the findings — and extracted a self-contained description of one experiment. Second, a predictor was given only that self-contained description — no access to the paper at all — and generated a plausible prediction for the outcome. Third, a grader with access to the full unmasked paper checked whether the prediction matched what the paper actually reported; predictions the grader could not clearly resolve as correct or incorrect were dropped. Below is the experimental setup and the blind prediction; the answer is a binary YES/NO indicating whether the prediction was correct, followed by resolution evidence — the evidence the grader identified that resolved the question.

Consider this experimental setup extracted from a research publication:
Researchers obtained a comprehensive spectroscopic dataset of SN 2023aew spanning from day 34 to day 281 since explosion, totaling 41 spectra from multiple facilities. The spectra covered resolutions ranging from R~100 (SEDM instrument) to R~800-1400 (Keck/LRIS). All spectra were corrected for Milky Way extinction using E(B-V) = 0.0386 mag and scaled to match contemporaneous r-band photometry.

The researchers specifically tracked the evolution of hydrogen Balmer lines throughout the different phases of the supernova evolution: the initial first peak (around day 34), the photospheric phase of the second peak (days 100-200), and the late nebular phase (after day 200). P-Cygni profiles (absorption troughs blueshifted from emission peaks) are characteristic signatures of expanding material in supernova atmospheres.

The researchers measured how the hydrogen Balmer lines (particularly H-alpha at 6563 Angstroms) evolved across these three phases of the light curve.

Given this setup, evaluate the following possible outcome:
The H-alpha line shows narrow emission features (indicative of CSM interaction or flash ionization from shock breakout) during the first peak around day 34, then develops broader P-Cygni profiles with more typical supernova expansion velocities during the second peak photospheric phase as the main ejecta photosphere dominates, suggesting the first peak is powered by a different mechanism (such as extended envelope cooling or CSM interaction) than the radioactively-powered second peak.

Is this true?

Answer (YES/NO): NO